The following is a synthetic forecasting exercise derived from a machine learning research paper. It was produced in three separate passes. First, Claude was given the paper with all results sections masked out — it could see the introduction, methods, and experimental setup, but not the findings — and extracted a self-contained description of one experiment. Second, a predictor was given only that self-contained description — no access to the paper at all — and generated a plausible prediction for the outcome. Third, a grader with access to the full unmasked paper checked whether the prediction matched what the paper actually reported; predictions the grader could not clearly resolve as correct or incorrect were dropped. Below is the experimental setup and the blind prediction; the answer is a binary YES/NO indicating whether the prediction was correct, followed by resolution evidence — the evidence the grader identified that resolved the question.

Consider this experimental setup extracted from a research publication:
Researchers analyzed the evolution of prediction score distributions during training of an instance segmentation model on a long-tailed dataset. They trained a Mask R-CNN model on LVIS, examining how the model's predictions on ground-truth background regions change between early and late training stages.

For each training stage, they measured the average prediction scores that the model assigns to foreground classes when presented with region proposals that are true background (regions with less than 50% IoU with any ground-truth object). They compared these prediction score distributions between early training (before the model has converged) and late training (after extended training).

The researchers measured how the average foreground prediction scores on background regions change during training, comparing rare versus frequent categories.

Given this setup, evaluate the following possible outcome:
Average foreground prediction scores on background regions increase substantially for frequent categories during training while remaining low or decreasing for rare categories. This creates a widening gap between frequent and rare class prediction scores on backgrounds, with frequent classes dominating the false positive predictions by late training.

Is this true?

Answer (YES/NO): NO